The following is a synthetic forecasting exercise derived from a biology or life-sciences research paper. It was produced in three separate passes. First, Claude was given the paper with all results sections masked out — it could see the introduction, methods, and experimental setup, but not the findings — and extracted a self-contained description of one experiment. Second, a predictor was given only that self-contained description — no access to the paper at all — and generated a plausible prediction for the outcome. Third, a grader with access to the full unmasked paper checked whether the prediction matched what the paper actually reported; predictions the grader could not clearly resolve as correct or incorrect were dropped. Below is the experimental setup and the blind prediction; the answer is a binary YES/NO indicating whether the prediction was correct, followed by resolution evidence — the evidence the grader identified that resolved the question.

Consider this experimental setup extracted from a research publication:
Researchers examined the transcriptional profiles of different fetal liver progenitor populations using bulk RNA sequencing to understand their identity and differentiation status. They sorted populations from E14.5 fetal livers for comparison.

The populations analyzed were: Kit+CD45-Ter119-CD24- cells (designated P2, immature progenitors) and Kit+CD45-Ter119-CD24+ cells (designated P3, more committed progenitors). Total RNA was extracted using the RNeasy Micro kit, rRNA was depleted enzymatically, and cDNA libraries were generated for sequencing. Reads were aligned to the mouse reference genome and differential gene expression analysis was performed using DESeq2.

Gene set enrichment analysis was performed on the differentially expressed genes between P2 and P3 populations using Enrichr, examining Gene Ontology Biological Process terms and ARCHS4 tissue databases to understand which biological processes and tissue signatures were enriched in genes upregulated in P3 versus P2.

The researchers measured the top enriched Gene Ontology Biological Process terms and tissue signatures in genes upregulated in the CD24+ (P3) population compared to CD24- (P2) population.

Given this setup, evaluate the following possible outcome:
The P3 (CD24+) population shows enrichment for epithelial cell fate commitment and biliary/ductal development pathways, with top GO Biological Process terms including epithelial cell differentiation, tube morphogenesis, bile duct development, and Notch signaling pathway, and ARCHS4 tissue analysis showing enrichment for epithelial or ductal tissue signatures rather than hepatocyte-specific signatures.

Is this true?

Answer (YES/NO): NO